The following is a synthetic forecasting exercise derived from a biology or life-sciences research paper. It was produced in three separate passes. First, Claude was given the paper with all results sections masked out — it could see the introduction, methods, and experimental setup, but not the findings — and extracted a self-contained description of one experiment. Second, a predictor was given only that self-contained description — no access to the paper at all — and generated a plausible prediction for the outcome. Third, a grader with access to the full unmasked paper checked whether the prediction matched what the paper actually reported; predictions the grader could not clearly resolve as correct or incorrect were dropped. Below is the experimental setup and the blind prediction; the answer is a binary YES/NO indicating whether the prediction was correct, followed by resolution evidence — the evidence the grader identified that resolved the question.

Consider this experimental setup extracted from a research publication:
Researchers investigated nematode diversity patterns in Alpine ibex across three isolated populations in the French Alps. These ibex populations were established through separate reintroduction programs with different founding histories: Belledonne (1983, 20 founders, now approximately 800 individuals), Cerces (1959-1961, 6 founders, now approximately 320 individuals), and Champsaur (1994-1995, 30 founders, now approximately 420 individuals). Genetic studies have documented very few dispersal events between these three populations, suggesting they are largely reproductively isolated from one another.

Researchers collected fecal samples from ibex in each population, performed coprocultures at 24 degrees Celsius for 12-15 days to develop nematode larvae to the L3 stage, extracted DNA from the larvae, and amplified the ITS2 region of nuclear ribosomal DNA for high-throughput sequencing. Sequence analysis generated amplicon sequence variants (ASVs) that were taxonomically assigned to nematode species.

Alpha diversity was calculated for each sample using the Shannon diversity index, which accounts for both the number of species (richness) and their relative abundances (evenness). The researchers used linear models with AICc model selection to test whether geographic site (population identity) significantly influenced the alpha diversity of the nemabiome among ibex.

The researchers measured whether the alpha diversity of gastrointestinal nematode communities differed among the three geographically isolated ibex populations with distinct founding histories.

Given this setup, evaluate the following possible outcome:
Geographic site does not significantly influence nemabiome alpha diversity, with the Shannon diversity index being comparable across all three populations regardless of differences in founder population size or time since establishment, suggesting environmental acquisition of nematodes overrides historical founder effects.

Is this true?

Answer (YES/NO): YES